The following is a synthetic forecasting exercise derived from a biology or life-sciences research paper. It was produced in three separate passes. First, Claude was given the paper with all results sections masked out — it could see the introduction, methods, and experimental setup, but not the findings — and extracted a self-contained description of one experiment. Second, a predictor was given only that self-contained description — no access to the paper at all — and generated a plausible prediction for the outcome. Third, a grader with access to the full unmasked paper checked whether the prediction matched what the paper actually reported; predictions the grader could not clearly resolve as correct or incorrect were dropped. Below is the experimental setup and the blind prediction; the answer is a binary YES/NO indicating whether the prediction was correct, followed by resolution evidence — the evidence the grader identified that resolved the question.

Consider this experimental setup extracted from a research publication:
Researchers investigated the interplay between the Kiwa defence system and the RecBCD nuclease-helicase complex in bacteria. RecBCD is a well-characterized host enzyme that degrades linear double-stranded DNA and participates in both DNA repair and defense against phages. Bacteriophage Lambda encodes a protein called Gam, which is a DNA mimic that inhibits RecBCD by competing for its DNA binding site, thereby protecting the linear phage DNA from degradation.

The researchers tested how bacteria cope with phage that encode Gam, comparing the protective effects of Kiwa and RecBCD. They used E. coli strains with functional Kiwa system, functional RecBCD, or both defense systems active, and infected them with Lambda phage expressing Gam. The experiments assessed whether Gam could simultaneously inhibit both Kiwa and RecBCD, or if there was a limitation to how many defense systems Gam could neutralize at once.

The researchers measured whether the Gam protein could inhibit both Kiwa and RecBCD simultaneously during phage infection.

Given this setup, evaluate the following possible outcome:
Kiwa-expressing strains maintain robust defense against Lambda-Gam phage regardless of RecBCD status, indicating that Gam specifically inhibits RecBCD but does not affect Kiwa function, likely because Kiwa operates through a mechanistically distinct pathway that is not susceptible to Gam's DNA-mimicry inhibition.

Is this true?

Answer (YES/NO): NO